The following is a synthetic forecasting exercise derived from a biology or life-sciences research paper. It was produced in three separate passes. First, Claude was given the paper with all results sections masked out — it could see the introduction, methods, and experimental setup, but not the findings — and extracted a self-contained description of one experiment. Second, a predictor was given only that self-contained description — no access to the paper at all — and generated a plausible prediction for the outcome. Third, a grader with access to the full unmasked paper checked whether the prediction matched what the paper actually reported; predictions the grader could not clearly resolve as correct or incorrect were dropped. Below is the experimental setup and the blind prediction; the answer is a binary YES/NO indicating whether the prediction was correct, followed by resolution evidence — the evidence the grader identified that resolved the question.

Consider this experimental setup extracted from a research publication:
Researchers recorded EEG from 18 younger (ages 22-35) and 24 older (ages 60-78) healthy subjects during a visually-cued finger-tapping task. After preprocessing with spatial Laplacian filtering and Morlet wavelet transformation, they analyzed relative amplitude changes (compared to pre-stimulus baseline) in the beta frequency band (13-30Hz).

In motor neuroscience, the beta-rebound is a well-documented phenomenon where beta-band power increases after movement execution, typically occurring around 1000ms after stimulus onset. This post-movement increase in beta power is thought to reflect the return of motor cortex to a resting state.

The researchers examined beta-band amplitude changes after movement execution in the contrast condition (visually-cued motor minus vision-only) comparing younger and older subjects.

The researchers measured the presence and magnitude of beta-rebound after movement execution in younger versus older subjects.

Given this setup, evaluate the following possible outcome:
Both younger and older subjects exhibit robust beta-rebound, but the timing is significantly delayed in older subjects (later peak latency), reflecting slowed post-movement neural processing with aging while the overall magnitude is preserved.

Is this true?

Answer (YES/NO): NO